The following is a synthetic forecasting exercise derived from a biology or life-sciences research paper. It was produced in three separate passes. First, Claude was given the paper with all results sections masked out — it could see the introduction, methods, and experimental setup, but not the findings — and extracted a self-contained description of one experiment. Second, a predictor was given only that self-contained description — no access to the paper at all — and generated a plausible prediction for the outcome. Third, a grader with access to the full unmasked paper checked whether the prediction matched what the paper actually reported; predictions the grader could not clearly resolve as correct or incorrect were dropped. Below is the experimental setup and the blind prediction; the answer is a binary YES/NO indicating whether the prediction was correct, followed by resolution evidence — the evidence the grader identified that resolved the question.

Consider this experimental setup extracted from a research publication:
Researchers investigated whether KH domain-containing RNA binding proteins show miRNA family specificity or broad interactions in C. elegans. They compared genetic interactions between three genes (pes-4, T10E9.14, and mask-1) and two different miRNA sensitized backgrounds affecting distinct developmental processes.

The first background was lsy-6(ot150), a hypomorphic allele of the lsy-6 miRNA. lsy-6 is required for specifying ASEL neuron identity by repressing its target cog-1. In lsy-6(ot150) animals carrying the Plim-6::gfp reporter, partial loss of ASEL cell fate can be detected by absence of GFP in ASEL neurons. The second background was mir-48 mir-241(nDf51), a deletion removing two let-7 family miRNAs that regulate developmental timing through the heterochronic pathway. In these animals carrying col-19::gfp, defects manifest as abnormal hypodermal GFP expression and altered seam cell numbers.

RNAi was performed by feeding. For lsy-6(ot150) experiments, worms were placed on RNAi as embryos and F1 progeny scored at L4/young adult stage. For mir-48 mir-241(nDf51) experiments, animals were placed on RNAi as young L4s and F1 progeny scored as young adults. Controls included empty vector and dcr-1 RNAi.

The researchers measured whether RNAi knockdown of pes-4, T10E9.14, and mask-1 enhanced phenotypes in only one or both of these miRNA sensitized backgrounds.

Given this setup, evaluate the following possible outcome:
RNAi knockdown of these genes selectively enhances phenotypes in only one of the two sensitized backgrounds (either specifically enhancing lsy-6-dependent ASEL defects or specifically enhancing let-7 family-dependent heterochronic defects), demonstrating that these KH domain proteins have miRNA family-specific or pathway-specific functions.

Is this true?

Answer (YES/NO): NO